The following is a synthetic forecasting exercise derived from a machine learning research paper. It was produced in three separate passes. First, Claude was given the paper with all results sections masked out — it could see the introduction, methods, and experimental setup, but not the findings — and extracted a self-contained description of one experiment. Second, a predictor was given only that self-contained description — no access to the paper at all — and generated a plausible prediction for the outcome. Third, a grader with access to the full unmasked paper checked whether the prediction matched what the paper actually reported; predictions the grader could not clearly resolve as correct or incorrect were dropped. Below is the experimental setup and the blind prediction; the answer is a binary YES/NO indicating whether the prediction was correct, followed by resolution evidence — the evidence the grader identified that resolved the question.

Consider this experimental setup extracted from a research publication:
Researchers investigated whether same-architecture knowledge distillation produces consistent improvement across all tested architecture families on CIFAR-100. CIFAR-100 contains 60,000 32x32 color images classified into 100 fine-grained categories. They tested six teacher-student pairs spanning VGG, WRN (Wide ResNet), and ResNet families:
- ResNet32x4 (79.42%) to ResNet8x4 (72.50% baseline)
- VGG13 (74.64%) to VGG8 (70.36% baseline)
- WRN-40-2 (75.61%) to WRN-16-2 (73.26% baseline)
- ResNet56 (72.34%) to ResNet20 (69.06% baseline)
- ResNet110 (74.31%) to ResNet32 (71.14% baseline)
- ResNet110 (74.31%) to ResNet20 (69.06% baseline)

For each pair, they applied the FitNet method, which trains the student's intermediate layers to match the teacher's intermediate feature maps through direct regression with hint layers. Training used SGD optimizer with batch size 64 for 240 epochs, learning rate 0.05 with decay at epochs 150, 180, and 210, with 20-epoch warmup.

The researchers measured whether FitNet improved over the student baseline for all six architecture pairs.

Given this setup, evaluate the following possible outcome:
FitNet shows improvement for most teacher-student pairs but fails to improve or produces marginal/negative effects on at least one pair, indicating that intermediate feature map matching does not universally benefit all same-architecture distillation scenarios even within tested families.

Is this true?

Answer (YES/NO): YES